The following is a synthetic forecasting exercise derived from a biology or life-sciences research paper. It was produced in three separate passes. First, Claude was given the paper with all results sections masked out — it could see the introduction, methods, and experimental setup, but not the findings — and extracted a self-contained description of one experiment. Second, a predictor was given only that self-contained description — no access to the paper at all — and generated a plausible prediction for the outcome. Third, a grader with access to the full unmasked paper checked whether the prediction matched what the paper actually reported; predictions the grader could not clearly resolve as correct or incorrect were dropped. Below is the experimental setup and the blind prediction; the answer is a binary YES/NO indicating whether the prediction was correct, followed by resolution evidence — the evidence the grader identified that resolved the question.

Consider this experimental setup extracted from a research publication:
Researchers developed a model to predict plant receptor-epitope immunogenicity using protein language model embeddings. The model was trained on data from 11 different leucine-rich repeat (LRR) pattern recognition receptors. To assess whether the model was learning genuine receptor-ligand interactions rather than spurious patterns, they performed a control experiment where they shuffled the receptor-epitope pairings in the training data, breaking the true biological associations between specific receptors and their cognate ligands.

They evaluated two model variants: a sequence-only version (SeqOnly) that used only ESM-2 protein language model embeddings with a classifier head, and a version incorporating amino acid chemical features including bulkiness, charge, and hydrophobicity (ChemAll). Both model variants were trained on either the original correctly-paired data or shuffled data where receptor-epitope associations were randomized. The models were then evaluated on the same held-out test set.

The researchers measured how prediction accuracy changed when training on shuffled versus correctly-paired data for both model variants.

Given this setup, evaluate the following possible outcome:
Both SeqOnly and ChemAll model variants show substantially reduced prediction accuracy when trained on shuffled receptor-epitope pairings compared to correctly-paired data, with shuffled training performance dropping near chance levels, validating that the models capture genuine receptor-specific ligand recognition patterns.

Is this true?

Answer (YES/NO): NO